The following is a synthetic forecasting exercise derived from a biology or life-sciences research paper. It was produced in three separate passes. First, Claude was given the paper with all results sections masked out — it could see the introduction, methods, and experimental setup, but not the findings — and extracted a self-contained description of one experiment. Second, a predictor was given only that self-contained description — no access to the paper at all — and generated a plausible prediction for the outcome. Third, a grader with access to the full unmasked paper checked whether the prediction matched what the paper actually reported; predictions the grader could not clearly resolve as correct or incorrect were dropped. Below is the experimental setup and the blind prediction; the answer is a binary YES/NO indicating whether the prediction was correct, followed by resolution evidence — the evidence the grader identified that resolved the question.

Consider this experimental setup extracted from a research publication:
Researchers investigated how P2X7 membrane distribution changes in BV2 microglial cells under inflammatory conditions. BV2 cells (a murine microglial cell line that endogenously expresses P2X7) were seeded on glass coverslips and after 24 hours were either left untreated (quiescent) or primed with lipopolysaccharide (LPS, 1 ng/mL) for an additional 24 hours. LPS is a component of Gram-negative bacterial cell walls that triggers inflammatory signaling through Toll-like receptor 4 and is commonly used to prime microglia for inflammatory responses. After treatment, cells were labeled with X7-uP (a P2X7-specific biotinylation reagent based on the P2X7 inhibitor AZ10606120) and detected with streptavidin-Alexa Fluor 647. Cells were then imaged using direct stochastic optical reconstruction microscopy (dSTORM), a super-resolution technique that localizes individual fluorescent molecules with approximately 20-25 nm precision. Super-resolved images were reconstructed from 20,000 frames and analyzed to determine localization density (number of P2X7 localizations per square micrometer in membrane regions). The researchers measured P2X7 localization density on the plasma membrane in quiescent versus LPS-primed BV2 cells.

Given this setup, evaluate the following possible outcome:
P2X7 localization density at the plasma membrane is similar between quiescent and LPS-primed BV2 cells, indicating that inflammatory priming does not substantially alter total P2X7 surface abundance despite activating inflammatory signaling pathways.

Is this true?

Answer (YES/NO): NO